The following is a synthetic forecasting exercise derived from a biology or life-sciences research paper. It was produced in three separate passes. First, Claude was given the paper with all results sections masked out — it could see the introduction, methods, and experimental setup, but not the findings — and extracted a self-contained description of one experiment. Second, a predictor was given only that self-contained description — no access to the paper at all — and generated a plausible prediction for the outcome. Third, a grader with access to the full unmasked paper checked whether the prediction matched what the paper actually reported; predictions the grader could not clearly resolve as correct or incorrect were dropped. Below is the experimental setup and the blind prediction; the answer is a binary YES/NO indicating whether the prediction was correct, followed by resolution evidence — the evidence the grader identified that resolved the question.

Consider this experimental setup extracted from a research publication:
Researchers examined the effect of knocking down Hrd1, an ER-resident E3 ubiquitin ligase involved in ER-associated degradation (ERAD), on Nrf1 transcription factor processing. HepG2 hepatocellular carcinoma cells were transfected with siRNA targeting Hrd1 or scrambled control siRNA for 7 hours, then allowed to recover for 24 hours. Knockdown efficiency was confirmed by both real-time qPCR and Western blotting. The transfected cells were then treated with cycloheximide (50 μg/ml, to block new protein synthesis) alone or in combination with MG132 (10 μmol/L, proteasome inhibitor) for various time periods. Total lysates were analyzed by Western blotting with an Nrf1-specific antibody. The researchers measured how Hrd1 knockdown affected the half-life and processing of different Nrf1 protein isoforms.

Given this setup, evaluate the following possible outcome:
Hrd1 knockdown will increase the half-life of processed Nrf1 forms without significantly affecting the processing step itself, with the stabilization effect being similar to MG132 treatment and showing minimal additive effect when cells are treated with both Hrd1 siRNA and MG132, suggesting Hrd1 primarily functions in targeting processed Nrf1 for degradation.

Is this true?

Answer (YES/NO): NO